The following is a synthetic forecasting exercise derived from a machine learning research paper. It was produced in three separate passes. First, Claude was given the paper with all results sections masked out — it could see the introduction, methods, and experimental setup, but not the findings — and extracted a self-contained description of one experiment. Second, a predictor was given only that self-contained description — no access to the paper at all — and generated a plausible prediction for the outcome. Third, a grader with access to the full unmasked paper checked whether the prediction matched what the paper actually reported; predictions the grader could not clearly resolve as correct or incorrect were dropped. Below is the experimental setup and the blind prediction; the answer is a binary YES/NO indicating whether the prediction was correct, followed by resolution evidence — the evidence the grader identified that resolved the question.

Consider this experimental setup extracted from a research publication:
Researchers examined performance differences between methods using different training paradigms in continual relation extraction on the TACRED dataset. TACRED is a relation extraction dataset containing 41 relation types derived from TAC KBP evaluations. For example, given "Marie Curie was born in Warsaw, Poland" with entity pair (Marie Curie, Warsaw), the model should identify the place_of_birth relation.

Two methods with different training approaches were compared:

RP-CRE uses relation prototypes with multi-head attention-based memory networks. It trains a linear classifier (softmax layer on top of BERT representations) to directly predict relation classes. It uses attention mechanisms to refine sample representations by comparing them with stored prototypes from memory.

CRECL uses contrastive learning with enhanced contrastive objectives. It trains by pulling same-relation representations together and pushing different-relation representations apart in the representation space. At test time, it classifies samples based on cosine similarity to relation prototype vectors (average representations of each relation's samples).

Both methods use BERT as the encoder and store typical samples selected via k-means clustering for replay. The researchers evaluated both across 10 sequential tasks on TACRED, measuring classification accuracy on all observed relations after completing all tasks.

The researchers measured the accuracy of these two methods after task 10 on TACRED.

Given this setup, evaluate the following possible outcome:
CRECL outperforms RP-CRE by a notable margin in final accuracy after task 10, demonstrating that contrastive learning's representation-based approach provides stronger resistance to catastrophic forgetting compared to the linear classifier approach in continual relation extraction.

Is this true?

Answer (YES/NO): YES